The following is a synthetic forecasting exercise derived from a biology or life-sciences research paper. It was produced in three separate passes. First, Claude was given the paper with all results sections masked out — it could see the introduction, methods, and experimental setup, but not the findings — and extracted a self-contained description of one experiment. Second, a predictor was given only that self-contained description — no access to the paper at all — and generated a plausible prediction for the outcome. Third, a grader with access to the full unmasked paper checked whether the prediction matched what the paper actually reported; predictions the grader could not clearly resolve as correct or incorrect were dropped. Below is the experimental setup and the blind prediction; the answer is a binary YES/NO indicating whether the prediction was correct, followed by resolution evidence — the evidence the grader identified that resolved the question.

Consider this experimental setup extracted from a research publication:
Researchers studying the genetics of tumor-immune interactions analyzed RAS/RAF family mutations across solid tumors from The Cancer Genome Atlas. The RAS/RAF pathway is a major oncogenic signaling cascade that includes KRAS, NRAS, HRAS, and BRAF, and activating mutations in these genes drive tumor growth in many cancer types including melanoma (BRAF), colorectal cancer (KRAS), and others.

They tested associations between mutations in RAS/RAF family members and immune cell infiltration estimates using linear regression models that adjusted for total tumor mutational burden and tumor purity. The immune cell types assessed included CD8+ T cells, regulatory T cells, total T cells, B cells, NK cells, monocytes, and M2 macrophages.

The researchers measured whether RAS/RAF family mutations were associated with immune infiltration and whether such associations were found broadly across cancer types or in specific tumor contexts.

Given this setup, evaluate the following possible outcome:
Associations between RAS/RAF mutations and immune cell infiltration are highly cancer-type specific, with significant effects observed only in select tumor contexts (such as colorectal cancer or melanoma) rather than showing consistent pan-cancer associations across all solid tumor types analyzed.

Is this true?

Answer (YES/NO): NO